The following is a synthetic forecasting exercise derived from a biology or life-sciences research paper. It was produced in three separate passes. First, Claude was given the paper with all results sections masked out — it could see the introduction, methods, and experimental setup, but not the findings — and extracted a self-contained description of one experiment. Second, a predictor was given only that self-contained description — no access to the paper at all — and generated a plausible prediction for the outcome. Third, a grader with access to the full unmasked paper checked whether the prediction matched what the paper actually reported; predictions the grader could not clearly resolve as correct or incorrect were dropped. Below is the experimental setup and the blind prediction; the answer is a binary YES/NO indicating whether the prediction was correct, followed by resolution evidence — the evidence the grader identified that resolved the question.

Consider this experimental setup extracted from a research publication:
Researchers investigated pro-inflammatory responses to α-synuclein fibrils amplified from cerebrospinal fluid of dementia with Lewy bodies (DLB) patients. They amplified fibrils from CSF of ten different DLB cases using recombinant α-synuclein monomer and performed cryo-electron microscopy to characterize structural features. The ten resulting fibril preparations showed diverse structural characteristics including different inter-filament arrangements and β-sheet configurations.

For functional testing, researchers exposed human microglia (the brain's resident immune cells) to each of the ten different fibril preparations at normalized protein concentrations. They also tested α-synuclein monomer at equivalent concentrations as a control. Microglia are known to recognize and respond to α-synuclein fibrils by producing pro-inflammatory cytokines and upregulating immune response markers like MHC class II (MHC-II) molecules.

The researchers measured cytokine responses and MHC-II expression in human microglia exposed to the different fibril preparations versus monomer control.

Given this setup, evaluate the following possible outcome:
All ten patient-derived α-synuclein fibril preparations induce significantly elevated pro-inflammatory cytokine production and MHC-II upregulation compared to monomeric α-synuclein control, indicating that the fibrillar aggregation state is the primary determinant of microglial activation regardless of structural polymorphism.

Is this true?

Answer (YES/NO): NO